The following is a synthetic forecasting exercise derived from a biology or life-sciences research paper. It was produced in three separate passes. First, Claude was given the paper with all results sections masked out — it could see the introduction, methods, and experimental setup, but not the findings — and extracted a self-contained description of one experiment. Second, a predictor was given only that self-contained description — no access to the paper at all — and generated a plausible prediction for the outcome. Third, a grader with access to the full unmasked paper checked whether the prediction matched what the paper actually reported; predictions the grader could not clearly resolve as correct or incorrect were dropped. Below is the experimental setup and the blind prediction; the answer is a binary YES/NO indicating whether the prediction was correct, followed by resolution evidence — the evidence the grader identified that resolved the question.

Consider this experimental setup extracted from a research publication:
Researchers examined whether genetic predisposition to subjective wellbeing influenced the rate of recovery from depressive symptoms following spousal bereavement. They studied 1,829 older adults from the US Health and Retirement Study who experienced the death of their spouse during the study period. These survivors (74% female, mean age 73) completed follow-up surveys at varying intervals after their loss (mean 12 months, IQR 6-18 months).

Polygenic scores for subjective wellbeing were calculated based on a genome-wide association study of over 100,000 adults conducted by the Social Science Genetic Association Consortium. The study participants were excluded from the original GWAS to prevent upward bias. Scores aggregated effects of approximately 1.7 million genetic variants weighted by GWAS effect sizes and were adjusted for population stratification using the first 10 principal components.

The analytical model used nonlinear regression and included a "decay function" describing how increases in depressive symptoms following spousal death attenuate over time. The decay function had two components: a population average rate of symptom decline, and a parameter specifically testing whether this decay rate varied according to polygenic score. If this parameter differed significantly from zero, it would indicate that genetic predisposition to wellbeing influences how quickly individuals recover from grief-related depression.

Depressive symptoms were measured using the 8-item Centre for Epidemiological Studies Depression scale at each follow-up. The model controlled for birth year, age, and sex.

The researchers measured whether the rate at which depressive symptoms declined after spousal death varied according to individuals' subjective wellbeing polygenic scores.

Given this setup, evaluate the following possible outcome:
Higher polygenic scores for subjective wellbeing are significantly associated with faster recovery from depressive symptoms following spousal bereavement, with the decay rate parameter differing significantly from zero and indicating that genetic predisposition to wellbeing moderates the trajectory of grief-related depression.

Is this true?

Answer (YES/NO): NO